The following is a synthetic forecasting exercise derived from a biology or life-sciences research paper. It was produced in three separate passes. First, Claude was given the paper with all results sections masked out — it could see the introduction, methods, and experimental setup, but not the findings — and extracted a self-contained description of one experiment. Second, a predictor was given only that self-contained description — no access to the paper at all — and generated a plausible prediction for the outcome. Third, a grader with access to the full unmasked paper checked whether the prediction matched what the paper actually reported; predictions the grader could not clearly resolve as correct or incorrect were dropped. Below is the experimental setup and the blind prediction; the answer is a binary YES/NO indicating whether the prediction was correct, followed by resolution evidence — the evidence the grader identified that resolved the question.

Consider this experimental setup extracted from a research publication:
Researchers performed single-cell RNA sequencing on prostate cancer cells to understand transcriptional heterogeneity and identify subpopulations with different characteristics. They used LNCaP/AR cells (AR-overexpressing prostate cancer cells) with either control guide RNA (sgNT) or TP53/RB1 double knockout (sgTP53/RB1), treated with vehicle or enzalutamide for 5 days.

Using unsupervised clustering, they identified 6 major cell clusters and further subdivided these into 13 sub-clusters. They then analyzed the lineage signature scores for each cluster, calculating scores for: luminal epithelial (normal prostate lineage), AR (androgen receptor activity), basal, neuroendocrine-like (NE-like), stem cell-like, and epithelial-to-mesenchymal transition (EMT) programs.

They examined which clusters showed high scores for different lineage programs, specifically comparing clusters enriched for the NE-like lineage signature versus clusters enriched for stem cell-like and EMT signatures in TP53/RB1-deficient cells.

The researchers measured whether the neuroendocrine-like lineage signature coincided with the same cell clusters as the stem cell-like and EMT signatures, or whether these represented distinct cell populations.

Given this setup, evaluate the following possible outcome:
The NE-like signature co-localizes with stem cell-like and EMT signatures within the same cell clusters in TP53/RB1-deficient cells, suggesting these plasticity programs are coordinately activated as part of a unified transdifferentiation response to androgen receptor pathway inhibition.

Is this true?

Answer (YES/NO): NO